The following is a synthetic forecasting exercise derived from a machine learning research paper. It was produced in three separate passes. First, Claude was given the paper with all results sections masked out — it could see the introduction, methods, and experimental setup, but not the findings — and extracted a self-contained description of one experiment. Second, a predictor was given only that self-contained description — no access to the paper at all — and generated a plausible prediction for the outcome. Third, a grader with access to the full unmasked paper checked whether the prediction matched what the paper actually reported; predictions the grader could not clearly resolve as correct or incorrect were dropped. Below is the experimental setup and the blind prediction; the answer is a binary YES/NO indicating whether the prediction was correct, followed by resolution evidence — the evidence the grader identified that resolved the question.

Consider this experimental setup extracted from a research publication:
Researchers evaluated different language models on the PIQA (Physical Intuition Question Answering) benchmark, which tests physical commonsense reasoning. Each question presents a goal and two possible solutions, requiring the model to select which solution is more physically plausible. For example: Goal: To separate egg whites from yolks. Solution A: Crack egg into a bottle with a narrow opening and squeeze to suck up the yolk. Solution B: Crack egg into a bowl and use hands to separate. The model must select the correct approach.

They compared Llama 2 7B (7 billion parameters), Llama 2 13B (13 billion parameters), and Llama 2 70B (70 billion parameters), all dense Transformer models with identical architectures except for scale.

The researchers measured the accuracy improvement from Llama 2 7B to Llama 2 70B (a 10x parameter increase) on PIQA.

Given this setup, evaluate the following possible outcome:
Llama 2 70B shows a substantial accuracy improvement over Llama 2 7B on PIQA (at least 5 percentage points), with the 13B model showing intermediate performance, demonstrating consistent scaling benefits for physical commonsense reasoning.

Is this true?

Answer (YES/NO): NO